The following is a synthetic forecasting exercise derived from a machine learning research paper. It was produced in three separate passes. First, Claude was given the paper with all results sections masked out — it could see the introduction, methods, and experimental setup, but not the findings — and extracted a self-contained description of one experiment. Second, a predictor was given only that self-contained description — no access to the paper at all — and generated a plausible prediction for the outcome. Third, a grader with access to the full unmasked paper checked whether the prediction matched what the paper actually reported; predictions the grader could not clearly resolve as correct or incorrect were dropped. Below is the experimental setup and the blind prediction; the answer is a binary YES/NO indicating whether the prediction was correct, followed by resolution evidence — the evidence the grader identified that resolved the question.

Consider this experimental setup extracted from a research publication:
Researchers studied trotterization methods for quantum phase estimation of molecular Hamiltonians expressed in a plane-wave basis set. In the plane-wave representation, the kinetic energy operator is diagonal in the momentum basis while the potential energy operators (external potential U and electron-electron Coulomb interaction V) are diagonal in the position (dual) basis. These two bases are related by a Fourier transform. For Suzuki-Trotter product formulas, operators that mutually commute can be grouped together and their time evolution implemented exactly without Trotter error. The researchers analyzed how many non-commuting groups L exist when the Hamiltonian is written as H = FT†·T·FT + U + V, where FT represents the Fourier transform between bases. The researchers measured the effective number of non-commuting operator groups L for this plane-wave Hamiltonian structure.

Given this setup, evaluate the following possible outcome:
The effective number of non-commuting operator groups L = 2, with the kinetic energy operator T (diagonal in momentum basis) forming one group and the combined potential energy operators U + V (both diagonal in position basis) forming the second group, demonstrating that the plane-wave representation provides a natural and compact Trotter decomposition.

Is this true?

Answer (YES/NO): YES